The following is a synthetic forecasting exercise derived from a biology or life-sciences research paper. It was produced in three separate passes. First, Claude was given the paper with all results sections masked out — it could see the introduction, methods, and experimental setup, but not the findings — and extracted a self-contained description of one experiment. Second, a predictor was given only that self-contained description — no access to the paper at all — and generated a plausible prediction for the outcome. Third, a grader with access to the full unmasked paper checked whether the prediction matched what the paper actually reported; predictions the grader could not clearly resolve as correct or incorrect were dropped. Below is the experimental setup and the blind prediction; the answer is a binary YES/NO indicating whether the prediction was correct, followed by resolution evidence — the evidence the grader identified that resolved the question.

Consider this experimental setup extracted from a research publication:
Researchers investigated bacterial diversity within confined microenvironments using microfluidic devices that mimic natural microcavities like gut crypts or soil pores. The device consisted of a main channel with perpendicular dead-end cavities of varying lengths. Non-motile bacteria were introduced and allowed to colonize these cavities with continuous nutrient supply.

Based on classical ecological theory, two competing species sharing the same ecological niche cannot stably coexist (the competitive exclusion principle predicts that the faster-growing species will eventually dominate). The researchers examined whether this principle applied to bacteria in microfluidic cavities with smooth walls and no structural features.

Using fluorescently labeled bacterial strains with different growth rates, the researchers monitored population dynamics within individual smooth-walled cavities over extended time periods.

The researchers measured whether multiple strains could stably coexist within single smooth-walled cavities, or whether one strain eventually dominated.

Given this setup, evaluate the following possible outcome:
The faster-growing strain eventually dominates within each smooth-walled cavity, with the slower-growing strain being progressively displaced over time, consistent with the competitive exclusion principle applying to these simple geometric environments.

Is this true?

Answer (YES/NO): YES